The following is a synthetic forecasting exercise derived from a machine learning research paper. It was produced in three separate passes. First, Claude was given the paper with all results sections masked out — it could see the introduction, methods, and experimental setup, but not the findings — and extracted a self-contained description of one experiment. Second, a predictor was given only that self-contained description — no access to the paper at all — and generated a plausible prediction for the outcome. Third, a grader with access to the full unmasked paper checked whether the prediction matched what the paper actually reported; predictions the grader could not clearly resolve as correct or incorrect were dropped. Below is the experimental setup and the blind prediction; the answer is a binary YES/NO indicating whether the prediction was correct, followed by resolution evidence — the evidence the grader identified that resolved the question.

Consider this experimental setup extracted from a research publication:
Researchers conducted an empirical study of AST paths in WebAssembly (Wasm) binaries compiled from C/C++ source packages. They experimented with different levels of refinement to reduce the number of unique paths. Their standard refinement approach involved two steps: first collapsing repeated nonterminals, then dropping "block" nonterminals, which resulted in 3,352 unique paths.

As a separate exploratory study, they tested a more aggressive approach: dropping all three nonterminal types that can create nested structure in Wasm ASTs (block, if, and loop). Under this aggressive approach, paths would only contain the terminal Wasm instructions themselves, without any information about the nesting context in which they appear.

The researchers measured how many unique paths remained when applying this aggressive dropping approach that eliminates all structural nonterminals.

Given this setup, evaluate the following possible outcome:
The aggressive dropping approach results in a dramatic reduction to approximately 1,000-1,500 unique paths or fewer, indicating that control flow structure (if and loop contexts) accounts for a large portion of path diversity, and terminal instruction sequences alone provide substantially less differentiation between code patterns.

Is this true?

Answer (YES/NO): NO